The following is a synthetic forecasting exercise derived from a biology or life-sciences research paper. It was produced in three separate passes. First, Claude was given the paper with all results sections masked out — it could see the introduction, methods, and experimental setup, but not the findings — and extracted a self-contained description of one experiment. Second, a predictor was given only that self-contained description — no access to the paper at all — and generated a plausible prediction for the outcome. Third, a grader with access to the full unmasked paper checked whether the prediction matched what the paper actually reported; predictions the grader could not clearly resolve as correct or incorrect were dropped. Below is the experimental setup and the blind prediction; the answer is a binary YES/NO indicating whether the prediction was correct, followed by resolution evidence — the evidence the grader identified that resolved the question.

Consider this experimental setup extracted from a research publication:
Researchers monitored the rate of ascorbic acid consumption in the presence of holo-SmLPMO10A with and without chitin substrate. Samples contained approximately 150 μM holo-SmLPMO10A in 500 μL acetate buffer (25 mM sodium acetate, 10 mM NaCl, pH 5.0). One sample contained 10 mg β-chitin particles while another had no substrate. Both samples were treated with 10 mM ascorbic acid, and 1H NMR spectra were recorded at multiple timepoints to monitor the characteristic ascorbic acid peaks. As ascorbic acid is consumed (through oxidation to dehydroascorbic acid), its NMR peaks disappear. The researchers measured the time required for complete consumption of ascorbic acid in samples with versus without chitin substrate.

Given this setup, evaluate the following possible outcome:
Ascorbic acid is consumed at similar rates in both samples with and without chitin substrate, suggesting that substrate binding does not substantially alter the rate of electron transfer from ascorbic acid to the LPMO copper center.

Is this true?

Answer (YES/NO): NO